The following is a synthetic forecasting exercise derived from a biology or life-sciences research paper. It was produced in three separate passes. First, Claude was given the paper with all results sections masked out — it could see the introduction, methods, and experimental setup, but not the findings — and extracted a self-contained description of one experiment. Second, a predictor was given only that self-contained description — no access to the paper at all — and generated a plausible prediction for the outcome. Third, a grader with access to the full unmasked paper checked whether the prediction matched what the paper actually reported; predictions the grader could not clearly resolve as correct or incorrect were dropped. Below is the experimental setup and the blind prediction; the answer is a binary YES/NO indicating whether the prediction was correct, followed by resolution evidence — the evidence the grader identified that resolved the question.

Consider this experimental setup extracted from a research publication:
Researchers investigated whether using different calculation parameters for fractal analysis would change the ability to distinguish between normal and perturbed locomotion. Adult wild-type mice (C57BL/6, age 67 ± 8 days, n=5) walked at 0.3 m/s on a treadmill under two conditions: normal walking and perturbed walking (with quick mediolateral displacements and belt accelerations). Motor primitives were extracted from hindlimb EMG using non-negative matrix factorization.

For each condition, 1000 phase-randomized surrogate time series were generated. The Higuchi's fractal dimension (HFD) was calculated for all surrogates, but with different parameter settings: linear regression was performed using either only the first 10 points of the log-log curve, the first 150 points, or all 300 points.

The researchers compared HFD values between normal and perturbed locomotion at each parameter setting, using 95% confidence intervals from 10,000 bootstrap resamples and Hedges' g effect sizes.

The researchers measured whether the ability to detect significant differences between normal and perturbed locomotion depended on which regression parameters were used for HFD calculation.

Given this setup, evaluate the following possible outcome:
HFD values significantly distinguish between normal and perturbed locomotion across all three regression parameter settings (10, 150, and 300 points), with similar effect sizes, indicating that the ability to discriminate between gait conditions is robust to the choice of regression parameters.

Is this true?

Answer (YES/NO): NO